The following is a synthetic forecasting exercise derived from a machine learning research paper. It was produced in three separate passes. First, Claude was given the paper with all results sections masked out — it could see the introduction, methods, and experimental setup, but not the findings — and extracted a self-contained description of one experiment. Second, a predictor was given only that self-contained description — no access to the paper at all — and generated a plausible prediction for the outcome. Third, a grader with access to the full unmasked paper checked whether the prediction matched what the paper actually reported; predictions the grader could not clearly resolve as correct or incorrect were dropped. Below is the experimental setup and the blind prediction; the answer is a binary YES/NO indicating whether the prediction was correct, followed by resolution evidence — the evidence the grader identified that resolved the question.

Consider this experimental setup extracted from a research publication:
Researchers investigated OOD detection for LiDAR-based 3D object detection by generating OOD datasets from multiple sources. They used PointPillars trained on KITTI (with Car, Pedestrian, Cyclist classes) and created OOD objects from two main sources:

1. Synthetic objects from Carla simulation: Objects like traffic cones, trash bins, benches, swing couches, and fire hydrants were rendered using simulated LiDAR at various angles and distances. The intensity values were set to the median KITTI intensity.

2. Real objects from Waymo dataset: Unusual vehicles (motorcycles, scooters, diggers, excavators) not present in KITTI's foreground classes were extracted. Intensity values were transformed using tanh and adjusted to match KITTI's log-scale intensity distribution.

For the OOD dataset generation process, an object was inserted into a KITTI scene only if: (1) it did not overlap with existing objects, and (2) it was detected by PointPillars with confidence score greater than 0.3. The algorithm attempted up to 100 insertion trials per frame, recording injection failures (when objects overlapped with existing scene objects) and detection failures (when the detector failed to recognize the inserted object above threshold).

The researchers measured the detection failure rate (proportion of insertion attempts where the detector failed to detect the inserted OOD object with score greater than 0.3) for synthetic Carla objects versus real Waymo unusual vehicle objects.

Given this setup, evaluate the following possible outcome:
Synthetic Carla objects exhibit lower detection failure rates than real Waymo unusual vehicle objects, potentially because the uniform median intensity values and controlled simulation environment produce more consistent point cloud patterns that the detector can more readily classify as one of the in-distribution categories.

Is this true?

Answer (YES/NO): NO